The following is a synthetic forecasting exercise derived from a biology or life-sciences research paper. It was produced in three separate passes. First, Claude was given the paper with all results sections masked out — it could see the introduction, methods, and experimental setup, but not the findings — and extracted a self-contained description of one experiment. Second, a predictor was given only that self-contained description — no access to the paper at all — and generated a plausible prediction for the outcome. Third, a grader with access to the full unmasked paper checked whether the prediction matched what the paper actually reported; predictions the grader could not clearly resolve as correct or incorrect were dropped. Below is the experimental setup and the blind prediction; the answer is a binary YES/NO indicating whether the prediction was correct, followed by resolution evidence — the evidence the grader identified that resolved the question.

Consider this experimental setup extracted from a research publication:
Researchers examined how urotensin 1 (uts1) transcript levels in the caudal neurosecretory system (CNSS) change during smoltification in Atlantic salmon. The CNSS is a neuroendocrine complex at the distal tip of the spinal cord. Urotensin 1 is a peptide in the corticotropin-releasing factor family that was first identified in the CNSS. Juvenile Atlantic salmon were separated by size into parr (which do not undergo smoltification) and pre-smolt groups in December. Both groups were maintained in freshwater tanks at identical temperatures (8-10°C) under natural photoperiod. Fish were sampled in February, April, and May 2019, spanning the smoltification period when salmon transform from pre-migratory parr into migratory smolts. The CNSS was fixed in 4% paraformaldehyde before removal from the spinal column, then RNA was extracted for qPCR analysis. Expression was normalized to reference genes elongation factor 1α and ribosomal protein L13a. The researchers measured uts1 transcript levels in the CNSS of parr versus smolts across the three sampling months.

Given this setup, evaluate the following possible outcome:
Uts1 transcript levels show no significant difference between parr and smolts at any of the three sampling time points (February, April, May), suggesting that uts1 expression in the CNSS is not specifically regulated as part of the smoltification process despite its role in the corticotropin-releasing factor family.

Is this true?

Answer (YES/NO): NO